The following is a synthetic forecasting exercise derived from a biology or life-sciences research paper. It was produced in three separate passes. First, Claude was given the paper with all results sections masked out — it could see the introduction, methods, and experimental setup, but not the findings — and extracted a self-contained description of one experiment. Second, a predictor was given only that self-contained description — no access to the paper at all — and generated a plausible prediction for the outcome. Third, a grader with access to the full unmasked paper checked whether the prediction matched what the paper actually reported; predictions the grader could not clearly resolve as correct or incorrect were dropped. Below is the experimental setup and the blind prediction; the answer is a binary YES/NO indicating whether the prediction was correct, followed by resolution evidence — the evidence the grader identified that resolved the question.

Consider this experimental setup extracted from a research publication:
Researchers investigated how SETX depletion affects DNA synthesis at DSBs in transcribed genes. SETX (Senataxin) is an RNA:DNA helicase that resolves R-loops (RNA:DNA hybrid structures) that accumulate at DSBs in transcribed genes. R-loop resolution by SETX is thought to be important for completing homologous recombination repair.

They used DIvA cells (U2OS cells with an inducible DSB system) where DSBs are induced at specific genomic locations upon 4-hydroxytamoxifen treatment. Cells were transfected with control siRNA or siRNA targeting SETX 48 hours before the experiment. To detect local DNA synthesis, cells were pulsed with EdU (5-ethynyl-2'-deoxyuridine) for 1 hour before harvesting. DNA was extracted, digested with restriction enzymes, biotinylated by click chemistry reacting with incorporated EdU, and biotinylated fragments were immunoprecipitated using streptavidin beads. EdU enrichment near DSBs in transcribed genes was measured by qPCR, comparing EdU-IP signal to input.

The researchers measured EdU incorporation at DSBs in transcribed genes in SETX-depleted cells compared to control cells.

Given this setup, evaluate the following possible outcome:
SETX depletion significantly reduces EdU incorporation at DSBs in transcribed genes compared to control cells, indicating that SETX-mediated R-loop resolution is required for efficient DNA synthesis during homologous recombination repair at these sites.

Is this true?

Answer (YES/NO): NO